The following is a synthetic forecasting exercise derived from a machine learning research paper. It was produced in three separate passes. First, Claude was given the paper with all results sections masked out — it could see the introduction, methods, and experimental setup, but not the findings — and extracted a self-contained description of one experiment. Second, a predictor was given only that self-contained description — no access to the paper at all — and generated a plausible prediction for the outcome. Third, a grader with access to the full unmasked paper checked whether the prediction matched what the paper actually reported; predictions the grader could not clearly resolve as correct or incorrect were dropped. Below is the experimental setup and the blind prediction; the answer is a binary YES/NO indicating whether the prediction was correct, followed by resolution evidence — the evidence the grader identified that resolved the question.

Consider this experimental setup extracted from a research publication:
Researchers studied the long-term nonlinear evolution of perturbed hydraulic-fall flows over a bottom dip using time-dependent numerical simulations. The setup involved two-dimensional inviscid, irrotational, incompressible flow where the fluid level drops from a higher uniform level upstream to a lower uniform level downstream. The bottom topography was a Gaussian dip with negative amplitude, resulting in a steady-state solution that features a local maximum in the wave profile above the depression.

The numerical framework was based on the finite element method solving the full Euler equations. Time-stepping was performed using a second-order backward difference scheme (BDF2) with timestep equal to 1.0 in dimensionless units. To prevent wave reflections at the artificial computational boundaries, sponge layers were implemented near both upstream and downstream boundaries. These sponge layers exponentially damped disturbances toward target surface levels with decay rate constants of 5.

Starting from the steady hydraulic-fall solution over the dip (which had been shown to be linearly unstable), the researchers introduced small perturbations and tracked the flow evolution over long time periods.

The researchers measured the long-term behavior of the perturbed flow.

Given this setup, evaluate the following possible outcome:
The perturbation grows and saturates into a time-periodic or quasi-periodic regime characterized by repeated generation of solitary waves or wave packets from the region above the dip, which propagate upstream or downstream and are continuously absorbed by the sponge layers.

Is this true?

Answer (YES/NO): NO